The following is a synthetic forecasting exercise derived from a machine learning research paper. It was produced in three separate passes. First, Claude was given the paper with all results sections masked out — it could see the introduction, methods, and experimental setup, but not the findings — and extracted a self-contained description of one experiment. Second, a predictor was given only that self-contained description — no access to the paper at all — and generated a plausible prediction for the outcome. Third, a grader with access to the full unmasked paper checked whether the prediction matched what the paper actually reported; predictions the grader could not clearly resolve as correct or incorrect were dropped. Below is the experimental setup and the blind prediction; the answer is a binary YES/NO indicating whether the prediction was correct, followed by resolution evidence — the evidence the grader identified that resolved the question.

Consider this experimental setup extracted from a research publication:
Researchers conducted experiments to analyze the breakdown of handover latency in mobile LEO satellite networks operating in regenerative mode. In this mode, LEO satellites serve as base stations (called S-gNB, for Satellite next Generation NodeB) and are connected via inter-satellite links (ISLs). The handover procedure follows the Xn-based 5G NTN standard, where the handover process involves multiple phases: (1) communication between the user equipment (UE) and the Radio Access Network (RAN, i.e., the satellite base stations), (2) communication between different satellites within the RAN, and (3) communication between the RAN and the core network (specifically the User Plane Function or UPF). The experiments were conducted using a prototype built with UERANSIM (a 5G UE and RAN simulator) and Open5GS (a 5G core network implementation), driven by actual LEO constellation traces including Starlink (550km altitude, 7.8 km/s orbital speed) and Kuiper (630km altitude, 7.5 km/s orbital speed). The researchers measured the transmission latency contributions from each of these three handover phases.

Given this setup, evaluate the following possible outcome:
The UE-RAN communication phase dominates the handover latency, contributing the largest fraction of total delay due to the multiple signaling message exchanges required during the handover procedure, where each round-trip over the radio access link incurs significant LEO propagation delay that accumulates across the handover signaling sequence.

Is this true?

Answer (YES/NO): NO